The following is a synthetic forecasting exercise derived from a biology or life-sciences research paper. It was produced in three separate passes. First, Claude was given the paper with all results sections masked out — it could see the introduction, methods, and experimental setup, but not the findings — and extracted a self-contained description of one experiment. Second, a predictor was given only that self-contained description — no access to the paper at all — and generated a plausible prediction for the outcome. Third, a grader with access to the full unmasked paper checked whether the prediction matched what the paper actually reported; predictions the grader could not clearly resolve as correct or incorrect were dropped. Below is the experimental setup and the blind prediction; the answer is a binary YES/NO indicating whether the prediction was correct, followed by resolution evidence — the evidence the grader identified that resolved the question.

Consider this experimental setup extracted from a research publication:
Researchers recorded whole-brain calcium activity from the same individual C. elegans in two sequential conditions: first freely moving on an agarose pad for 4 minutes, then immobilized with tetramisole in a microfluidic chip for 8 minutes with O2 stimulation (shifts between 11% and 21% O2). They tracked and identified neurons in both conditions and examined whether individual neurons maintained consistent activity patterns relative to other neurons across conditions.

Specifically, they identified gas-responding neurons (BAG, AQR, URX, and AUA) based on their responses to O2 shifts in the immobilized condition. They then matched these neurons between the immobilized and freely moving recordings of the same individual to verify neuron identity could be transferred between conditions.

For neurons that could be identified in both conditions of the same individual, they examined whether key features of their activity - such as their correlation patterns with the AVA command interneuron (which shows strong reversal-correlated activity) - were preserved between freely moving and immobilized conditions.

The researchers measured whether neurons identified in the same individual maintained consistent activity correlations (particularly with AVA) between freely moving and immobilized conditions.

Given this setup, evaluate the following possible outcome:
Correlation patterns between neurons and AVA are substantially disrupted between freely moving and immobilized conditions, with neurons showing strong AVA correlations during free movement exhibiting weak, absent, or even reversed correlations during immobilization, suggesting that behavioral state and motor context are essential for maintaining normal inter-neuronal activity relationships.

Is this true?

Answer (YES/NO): NO